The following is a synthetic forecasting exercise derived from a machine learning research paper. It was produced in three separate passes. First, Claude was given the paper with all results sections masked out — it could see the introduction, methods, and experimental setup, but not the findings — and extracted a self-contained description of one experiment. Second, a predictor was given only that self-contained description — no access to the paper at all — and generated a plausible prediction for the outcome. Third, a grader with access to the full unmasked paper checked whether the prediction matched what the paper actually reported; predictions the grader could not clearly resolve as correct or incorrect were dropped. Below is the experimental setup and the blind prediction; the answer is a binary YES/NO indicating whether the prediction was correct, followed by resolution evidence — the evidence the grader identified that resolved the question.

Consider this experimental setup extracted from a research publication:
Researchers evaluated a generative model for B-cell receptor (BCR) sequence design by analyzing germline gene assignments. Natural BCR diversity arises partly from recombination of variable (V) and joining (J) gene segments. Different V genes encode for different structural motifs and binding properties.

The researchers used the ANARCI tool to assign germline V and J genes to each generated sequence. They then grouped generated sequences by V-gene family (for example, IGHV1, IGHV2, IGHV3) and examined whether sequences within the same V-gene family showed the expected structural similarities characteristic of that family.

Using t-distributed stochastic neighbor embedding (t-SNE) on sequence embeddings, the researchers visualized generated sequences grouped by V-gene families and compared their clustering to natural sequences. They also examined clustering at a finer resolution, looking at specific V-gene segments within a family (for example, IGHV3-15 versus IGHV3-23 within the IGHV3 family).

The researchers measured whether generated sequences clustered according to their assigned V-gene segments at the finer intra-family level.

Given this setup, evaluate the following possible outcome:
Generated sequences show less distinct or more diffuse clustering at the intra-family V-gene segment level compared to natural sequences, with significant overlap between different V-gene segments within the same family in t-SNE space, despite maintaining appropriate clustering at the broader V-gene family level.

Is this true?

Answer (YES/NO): NO